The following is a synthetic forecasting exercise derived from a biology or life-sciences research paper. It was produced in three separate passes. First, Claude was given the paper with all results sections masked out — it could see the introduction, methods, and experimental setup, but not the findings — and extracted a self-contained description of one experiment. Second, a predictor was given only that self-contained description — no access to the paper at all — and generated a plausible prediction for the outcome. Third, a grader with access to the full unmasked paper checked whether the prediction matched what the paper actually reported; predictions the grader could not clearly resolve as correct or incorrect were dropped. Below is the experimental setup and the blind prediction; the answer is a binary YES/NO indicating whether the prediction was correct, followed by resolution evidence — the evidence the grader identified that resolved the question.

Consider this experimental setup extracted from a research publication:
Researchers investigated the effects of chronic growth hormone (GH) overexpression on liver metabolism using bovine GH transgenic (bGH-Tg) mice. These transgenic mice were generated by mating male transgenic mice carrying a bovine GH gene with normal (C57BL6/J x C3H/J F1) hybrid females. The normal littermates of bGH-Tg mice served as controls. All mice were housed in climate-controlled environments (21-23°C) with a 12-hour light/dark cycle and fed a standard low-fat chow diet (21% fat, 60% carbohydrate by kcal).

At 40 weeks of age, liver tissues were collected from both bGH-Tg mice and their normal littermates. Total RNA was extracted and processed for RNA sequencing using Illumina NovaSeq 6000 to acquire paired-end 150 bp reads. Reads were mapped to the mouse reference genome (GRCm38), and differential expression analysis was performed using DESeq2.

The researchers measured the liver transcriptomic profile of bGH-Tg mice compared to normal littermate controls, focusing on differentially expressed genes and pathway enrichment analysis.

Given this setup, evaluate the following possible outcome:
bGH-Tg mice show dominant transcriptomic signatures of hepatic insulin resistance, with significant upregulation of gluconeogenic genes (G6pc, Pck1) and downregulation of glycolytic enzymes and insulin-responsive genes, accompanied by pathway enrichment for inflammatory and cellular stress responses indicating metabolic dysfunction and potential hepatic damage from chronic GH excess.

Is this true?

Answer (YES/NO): NO